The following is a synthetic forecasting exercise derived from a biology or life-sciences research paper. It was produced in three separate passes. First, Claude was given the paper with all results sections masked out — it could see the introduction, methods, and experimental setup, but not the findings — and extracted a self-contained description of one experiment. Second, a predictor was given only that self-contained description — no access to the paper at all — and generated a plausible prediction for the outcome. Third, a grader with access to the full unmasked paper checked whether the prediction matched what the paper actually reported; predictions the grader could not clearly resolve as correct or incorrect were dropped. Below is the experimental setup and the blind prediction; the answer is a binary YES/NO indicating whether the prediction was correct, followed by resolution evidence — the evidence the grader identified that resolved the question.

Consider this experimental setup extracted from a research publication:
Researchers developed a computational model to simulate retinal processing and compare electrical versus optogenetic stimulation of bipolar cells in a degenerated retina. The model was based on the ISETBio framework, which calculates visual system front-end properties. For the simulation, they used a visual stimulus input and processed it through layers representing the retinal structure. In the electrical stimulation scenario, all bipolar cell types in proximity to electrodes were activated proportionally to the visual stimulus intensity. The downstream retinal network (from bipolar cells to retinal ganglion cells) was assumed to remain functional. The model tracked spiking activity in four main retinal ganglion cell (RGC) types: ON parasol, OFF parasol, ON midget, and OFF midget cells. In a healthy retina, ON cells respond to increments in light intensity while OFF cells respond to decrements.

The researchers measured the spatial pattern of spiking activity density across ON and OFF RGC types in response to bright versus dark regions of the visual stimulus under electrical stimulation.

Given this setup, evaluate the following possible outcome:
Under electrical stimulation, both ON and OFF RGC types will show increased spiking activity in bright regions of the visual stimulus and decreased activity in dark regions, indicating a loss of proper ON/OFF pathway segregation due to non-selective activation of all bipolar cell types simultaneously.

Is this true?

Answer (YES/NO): YES